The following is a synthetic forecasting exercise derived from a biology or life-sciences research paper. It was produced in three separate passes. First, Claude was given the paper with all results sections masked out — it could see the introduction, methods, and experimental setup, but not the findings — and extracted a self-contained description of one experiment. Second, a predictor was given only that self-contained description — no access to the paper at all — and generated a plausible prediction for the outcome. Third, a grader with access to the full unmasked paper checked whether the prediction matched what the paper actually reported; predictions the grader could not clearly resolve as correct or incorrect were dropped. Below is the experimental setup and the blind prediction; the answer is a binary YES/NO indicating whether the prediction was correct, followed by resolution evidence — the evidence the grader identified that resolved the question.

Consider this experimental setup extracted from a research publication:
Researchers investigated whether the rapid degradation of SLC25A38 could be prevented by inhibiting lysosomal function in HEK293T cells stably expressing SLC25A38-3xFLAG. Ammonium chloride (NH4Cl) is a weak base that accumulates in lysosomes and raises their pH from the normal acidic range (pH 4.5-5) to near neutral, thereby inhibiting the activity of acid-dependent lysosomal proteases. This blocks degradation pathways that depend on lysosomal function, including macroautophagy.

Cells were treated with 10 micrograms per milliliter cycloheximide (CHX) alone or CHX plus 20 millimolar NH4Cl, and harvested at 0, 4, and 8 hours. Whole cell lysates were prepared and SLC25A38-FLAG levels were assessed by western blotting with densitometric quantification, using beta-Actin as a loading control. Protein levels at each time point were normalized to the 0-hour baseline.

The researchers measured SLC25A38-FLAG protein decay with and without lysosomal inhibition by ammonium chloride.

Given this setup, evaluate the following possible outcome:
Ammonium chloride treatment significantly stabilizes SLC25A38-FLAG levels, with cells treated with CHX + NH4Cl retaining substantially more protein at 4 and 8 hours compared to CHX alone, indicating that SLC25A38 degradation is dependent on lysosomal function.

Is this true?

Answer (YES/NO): NO